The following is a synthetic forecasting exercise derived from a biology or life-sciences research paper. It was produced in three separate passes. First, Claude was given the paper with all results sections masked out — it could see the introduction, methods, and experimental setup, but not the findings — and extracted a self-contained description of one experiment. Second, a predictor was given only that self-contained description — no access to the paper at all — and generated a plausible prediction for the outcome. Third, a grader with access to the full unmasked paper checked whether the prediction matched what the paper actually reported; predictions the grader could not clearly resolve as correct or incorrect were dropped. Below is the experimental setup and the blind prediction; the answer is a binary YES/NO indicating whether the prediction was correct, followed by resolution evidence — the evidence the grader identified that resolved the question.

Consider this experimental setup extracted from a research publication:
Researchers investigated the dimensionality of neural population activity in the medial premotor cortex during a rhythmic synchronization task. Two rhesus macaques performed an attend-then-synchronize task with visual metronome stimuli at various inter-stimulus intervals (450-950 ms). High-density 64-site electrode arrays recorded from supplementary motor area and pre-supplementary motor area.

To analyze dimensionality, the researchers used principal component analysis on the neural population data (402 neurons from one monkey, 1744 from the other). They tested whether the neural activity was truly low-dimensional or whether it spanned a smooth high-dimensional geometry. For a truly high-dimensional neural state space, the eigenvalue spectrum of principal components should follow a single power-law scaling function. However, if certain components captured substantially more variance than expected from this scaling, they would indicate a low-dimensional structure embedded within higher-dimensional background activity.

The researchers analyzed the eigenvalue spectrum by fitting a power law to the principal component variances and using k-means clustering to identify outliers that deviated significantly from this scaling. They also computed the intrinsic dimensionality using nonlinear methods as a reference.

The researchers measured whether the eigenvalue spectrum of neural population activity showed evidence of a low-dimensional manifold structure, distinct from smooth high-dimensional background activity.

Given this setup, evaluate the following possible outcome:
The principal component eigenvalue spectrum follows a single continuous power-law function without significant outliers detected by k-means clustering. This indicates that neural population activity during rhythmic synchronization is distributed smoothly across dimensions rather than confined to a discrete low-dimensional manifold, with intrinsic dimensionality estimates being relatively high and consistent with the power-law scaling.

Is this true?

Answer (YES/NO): NO